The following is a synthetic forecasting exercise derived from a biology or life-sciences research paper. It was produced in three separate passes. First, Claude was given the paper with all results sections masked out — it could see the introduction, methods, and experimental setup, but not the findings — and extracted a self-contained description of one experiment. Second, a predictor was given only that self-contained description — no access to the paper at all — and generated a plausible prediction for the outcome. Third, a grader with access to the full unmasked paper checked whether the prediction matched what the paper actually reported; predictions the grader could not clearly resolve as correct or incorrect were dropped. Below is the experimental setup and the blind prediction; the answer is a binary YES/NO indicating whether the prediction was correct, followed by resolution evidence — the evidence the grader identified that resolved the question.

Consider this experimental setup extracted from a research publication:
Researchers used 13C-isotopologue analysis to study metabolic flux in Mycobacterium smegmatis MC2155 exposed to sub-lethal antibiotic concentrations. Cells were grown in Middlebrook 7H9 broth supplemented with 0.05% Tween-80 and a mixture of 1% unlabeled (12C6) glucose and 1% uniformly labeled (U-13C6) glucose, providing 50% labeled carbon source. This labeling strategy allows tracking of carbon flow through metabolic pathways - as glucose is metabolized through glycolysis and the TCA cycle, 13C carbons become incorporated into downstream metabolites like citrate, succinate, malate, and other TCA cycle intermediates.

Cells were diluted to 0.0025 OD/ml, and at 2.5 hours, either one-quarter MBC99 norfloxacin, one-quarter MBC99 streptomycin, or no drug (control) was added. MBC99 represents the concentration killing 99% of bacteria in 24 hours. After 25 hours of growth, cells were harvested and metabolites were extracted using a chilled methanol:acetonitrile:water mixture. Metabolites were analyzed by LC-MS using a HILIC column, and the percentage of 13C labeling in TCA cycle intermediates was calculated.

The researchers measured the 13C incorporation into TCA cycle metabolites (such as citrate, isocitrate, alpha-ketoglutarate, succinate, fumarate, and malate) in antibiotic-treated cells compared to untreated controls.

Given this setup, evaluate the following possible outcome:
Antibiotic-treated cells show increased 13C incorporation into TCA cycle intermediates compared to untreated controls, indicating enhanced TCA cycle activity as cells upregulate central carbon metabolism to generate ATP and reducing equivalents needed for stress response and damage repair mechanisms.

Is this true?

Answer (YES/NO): YES